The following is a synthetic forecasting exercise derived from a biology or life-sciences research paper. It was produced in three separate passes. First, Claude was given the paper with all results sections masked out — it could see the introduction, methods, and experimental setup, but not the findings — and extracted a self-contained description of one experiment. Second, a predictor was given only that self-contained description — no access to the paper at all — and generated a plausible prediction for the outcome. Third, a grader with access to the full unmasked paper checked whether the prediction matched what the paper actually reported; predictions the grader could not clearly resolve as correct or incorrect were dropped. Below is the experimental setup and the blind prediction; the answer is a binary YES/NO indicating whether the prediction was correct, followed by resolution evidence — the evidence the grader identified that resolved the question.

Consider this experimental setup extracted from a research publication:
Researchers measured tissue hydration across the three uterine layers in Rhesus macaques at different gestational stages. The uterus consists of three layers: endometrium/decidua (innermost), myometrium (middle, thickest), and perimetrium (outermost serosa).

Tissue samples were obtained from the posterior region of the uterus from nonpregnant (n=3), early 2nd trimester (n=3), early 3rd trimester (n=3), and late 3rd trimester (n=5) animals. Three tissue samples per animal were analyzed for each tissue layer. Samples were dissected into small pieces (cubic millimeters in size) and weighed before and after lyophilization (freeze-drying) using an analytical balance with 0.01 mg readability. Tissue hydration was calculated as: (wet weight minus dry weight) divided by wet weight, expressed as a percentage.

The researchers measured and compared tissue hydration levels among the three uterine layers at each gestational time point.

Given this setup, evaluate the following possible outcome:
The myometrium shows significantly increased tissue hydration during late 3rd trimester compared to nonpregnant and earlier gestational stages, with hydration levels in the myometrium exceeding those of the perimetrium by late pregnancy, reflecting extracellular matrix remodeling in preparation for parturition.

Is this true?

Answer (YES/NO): NO